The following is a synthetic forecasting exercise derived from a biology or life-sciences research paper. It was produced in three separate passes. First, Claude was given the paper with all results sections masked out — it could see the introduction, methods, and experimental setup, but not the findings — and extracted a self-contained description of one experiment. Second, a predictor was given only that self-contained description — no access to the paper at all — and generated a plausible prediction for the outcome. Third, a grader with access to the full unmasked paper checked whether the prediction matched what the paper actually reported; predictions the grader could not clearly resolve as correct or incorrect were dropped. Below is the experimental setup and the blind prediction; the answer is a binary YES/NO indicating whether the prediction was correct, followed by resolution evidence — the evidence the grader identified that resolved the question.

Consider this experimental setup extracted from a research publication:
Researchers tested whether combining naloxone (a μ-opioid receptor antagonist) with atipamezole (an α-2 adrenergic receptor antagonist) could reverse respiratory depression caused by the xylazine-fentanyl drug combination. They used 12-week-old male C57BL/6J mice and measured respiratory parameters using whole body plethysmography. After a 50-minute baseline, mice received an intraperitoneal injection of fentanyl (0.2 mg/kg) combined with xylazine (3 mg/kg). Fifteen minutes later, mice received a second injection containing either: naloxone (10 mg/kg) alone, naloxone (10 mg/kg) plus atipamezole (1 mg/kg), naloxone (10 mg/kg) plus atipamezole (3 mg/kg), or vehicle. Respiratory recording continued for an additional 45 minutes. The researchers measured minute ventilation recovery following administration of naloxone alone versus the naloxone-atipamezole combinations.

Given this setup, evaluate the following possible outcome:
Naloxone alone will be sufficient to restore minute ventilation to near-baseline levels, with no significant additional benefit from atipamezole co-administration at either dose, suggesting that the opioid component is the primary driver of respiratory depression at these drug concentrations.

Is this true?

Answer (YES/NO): NO